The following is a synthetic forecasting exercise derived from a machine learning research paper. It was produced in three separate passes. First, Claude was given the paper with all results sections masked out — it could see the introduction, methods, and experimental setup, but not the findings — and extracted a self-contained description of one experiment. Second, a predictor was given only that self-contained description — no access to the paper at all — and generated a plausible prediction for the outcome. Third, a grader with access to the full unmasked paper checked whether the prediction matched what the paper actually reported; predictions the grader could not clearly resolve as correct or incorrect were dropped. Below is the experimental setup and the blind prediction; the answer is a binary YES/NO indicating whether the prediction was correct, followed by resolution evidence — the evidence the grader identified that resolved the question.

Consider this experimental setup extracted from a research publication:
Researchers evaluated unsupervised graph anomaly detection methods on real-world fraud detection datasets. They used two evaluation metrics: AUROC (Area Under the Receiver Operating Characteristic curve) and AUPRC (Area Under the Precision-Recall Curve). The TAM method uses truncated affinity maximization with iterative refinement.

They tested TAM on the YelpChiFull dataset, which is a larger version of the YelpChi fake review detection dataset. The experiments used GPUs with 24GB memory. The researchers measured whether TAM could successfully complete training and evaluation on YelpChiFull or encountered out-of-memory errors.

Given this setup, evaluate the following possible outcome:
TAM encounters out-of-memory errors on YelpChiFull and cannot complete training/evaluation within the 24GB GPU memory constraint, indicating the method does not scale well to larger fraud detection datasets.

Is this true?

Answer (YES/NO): YES